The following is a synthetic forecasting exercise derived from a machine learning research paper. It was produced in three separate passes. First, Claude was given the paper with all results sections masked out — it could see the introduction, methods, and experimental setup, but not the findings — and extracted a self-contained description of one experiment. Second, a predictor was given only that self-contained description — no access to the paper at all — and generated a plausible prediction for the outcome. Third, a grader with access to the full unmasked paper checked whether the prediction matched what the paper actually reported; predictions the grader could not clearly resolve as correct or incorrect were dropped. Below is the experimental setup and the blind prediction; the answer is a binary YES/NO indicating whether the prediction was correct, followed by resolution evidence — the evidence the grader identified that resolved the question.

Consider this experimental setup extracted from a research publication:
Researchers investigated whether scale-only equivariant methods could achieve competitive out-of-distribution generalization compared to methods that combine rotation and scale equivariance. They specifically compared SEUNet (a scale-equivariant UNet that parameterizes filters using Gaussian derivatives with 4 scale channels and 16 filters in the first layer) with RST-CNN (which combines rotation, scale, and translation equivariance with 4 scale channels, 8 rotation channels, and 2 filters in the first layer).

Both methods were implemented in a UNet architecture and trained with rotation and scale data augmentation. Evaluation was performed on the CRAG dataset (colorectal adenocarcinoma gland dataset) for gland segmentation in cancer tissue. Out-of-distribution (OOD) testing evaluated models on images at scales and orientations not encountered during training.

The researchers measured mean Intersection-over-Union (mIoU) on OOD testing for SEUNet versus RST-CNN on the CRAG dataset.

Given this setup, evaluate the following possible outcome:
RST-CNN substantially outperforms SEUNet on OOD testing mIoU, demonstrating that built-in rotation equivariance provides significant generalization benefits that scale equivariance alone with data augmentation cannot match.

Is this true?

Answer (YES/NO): NO